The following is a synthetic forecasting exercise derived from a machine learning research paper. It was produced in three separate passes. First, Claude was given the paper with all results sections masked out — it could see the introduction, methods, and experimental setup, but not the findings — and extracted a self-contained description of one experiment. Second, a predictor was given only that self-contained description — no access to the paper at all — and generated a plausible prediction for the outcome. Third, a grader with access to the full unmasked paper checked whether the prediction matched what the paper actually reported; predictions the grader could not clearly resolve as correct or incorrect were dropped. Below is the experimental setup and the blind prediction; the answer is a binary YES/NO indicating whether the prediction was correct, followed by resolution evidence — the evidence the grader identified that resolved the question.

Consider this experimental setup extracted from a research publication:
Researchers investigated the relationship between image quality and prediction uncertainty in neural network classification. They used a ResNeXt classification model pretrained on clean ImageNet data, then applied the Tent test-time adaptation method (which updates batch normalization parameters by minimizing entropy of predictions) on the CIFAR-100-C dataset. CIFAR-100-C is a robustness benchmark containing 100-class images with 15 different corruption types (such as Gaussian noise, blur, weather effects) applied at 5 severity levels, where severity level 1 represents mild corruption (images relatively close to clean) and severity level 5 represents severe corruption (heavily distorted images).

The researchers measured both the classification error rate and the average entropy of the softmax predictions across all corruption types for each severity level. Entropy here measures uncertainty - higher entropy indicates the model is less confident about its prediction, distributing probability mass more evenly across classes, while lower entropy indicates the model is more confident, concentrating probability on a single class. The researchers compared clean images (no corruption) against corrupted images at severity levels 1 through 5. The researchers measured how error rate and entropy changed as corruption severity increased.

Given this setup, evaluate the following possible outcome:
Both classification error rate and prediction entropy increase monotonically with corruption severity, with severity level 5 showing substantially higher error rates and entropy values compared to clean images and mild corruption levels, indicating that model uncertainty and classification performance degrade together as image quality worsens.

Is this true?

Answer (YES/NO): YES